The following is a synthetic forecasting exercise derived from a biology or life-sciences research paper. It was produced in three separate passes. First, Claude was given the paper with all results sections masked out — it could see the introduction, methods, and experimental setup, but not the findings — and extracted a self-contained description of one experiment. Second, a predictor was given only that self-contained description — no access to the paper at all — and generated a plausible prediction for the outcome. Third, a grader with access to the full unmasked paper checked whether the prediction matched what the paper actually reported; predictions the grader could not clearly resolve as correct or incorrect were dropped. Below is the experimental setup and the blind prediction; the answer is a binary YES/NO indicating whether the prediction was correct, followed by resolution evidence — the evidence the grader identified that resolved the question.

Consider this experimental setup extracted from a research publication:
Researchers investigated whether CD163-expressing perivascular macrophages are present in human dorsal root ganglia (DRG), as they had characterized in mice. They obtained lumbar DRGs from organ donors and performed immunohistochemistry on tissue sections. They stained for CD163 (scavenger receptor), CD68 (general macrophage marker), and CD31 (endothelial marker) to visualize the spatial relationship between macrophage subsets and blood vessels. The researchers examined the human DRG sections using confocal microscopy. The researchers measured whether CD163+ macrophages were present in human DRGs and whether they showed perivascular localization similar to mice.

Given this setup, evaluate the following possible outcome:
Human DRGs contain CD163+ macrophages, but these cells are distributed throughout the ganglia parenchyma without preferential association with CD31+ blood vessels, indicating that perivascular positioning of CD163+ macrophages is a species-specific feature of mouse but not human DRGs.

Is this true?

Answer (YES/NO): NO